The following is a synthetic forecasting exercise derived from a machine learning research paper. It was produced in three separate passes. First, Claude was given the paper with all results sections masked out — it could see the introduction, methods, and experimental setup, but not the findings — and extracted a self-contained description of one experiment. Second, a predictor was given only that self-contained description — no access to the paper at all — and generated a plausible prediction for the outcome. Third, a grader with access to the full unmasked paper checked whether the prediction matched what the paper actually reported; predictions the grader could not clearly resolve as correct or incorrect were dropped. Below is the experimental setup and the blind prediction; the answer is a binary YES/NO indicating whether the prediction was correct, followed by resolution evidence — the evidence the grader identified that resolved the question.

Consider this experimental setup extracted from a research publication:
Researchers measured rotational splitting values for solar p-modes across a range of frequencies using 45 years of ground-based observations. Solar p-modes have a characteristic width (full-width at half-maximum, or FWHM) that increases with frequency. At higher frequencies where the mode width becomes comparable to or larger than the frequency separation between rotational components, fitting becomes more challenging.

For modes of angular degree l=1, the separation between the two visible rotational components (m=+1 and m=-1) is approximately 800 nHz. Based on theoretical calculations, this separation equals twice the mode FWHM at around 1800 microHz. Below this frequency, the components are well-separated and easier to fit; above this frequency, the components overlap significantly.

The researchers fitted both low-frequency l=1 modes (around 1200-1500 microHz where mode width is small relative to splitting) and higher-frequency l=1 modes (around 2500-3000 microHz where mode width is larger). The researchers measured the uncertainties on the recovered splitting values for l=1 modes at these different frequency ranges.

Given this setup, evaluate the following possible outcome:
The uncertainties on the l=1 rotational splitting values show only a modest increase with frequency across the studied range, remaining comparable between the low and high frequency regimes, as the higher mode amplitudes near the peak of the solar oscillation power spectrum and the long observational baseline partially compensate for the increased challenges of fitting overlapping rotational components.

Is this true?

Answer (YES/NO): NO